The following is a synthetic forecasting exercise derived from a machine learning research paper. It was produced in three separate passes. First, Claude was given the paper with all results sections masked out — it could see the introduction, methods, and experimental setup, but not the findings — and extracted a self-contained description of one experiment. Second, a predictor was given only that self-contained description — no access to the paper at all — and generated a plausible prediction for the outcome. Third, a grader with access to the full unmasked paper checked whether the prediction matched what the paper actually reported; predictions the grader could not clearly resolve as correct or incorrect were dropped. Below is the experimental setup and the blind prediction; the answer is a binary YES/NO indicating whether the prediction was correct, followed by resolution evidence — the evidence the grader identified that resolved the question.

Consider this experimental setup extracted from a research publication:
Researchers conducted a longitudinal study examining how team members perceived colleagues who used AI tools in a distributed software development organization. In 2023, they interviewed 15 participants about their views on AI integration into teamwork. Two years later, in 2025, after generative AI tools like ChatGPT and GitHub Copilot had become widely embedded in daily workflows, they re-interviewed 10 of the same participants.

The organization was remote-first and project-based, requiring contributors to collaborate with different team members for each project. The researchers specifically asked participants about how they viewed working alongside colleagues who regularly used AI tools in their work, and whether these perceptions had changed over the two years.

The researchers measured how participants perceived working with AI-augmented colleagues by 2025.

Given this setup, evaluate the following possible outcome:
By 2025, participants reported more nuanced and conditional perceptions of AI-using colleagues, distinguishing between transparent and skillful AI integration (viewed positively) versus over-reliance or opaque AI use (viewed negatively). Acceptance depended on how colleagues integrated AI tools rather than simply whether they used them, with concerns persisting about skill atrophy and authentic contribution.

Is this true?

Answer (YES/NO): NO